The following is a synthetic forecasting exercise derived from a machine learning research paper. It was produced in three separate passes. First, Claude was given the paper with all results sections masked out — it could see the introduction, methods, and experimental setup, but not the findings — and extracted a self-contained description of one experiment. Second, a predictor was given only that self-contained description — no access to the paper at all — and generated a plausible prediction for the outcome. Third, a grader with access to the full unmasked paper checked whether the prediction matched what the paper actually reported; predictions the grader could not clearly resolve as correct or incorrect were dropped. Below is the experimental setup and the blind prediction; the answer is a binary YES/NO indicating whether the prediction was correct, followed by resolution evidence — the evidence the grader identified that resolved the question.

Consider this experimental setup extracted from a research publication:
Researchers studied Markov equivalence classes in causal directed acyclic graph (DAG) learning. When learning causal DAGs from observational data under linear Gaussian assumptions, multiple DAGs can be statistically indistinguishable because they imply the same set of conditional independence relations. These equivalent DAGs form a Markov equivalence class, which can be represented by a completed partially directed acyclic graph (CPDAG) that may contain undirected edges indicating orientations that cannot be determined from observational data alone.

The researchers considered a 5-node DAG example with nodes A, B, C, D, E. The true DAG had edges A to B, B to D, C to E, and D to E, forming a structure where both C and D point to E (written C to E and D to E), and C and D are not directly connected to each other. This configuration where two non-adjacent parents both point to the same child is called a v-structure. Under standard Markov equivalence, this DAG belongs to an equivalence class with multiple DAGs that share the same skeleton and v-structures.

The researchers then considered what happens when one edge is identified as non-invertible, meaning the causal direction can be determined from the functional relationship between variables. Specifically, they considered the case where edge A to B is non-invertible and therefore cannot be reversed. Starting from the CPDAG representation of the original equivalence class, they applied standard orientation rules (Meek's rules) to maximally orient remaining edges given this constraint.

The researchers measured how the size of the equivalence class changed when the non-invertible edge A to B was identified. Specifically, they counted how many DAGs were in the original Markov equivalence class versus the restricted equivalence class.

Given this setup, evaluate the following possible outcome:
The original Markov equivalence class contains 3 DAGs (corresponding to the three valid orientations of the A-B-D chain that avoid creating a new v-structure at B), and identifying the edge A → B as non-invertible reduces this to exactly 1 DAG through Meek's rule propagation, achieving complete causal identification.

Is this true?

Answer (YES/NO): NO